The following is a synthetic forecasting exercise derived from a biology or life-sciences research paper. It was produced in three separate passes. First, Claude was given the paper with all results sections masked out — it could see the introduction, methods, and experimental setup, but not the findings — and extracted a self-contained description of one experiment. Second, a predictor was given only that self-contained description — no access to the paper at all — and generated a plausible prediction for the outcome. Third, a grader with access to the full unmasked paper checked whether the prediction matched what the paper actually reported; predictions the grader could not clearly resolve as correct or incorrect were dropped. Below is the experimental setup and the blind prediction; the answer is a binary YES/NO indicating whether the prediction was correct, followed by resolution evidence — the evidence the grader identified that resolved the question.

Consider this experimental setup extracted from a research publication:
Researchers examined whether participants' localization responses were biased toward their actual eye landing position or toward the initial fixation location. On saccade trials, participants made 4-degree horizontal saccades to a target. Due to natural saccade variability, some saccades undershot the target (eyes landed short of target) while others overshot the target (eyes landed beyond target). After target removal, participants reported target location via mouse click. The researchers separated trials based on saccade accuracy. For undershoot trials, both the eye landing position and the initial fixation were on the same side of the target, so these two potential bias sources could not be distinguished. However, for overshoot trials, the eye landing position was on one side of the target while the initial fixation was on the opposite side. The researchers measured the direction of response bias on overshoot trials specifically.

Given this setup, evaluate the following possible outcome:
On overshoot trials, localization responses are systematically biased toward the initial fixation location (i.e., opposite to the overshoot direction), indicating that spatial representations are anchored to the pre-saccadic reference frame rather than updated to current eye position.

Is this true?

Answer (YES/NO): YES